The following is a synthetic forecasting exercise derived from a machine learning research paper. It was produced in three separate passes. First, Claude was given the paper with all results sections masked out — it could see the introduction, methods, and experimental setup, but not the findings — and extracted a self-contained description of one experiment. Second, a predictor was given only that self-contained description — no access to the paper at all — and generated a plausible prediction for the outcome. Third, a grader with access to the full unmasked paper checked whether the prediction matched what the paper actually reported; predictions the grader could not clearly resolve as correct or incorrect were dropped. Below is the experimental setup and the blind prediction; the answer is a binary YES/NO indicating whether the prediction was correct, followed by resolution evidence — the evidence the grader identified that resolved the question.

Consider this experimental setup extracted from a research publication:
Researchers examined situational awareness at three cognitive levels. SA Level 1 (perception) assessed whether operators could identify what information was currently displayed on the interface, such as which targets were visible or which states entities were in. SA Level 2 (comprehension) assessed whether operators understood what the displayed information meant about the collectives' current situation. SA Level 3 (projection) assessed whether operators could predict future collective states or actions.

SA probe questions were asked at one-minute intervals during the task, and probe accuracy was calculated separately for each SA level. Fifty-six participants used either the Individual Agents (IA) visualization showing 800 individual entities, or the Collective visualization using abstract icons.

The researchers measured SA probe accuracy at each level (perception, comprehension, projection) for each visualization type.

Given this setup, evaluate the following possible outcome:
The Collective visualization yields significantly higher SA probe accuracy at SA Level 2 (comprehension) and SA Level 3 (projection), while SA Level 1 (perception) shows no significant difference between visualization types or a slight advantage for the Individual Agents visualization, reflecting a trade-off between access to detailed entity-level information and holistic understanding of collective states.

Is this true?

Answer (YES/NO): NO